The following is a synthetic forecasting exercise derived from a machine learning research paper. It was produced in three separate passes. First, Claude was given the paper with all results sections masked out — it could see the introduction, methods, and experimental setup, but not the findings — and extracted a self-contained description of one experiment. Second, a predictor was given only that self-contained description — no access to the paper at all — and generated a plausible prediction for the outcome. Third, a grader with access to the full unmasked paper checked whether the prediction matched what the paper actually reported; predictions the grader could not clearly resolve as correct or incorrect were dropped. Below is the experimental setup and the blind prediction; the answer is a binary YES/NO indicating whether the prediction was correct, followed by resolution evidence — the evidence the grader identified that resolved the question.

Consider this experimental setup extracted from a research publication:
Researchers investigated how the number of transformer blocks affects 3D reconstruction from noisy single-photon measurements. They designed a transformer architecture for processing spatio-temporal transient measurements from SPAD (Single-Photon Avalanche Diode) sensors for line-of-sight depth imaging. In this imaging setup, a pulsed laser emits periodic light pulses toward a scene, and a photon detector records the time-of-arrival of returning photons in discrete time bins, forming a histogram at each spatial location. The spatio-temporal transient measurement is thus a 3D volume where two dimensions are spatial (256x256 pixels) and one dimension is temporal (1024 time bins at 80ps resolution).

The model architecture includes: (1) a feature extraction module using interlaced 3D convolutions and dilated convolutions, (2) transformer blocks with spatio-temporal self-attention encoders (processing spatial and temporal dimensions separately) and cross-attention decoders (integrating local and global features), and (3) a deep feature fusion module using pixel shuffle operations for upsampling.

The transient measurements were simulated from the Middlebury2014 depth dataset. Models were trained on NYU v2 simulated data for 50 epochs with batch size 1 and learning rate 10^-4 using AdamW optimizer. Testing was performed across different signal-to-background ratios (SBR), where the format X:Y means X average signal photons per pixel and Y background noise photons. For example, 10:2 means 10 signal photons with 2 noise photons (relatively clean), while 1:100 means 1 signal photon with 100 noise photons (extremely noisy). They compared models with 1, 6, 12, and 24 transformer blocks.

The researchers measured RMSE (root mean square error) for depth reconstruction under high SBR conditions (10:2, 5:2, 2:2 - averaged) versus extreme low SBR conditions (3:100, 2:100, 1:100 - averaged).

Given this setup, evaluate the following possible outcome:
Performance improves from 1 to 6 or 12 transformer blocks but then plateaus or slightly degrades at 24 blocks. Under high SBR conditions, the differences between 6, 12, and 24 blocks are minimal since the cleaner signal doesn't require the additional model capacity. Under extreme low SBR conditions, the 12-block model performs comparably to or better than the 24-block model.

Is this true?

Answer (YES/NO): YES